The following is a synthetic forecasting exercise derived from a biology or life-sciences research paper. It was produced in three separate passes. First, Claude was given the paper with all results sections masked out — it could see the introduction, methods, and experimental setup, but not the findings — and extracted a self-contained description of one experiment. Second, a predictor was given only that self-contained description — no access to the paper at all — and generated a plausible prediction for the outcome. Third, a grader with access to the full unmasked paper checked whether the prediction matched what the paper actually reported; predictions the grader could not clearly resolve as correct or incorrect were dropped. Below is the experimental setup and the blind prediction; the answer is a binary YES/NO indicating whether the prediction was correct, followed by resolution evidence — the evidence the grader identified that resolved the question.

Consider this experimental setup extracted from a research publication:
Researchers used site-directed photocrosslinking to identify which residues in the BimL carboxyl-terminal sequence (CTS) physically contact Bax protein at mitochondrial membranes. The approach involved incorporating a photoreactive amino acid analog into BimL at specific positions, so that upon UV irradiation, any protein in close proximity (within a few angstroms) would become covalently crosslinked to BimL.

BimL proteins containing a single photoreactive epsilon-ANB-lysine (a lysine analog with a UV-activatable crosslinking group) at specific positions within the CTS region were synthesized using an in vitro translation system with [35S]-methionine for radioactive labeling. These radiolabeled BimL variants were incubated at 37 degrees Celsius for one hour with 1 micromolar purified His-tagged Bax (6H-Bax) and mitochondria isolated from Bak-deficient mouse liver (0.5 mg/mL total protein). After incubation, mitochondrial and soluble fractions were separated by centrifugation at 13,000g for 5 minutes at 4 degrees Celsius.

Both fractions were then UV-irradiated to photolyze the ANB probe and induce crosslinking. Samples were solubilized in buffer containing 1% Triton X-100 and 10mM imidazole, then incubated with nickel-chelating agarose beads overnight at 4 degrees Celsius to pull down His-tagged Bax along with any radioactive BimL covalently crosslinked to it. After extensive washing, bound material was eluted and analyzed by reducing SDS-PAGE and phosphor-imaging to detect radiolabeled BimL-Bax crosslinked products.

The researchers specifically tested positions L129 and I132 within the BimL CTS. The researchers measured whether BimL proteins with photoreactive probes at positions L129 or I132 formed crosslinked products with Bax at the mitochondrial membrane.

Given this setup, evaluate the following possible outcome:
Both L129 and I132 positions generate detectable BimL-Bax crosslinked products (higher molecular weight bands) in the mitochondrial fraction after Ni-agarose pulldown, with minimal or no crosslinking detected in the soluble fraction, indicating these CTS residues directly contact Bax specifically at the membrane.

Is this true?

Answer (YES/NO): NO